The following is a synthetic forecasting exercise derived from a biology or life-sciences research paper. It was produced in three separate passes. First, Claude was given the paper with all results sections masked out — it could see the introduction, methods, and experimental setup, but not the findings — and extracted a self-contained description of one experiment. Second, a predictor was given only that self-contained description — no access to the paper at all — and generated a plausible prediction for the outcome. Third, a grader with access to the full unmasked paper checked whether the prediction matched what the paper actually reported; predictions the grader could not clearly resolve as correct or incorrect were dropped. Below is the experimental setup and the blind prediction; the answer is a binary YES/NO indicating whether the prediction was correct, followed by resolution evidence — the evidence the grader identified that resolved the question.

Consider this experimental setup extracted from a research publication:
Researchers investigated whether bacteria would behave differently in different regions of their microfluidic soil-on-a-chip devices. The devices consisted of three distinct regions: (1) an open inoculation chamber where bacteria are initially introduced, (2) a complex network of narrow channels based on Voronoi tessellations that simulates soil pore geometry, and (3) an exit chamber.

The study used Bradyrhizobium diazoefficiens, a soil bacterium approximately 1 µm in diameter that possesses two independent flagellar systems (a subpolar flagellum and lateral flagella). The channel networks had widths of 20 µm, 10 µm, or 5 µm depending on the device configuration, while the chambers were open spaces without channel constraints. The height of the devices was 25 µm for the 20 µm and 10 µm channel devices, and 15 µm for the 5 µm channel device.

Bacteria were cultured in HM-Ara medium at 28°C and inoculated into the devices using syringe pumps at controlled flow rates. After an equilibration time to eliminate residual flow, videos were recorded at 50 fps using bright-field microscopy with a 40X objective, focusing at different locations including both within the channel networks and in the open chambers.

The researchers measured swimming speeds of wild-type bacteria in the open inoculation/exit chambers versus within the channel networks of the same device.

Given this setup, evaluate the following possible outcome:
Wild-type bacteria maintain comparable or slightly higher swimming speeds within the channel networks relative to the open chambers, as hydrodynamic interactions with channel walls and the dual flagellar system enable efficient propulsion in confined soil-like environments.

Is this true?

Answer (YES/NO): NO